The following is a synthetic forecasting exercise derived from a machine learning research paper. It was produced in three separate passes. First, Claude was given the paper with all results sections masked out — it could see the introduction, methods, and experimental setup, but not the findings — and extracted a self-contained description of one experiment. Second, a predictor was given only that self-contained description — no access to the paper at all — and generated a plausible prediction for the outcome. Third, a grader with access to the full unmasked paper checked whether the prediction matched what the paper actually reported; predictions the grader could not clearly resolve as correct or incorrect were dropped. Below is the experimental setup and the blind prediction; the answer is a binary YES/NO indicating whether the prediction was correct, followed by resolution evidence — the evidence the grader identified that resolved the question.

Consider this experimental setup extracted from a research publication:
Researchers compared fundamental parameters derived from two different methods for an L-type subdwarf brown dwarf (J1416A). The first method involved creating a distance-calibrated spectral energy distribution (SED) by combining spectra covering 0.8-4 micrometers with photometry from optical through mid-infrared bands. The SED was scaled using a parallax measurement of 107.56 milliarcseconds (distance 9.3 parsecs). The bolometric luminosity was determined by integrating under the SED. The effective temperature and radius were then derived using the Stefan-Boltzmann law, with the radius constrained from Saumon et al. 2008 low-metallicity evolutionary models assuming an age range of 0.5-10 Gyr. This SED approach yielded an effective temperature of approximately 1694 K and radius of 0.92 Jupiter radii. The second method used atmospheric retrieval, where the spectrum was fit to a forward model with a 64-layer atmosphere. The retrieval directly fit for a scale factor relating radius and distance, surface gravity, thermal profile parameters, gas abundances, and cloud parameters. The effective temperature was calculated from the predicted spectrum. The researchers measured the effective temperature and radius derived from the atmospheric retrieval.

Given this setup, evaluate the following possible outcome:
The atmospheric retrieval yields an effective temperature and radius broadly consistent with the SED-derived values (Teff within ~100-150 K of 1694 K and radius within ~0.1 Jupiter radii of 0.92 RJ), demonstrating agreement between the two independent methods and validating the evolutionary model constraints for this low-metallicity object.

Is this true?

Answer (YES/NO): NO